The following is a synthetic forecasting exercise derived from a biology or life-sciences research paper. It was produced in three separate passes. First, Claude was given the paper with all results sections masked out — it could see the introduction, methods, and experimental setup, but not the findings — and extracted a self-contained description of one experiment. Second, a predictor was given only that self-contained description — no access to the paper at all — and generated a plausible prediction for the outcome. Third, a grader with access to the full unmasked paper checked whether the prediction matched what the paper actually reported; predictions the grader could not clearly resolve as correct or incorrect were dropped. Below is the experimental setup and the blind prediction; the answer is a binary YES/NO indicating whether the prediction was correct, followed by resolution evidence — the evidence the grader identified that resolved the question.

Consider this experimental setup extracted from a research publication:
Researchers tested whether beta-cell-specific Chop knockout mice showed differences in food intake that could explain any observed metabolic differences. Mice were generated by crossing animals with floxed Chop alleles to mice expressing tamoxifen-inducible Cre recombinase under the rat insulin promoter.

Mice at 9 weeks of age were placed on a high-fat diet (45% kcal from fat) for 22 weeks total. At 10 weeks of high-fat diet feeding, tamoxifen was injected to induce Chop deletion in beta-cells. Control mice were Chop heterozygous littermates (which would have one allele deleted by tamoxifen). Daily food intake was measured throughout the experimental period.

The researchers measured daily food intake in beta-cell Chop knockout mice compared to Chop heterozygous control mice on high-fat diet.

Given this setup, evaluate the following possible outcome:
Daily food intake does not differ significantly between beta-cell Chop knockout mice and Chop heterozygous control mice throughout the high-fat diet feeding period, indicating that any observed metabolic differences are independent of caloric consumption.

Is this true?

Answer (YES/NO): YES